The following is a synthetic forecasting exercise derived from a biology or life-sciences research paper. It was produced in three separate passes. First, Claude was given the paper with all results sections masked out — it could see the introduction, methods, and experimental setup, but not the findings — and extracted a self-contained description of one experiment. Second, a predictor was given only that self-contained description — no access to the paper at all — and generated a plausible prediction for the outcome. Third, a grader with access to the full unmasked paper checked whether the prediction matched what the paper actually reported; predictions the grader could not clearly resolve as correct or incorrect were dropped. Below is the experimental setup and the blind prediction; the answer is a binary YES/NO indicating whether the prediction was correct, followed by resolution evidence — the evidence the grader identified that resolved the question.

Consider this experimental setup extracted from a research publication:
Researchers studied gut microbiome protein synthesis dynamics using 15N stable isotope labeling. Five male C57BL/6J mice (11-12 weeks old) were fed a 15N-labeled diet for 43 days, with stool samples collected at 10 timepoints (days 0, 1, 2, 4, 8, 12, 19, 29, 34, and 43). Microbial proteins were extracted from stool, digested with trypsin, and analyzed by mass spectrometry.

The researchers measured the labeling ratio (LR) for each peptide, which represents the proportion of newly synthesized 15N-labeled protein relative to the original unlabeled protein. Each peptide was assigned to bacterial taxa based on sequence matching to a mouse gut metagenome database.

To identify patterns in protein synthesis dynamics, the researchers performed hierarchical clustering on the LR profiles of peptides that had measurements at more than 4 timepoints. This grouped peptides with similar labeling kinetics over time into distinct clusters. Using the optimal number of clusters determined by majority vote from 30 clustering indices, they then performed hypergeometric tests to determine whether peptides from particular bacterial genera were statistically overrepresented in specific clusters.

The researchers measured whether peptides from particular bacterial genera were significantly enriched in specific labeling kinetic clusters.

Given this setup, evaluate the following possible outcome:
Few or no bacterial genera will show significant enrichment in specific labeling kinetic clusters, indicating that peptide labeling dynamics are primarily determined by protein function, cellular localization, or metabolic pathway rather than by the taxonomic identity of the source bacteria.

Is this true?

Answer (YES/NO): NO